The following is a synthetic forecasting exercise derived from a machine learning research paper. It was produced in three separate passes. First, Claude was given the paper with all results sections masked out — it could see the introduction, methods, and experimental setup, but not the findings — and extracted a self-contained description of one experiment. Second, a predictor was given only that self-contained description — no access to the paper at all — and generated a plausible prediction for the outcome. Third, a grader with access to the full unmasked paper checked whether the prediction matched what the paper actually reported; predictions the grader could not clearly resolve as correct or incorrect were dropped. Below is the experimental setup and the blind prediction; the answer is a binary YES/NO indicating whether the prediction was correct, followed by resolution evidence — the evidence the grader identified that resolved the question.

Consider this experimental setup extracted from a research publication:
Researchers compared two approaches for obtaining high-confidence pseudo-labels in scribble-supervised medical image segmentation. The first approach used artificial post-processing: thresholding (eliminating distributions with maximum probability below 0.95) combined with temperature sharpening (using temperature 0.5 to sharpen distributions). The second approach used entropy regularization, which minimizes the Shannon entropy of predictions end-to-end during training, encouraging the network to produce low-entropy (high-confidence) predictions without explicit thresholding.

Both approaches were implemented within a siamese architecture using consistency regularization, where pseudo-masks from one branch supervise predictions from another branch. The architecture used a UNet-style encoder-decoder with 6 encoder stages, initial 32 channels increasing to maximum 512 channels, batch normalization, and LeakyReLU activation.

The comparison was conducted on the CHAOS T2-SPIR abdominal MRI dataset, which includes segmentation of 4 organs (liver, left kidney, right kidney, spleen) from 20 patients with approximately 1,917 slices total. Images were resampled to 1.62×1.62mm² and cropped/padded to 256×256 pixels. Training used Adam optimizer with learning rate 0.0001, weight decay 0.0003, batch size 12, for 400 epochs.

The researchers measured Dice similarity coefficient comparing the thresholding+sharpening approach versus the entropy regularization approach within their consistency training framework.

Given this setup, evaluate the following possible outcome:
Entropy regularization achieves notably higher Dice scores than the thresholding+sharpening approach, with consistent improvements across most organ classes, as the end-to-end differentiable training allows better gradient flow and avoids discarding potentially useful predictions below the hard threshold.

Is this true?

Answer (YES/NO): YES